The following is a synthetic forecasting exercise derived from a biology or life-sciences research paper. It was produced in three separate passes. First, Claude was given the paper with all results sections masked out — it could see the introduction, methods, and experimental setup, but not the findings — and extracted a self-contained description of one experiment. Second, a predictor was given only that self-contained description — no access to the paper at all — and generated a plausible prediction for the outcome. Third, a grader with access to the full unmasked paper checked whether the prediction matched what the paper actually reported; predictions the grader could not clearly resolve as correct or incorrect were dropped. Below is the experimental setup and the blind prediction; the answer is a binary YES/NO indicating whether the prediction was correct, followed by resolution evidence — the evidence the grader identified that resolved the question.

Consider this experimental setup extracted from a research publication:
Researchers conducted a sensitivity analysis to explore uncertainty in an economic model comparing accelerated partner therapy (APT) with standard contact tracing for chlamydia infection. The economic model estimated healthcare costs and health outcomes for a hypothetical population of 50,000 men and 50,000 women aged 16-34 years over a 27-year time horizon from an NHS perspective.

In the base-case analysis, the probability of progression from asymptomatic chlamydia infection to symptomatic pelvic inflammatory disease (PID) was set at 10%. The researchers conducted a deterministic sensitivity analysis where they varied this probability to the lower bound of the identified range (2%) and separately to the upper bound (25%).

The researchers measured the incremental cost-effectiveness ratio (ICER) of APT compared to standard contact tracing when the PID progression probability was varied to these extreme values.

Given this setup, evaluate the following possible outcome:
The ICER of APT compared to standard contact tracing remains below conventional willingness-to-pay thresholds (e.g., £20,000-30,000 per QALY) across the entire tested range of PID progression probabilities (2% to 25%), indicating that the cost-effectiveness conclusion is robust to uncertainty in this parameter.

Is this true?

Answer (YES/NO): YES